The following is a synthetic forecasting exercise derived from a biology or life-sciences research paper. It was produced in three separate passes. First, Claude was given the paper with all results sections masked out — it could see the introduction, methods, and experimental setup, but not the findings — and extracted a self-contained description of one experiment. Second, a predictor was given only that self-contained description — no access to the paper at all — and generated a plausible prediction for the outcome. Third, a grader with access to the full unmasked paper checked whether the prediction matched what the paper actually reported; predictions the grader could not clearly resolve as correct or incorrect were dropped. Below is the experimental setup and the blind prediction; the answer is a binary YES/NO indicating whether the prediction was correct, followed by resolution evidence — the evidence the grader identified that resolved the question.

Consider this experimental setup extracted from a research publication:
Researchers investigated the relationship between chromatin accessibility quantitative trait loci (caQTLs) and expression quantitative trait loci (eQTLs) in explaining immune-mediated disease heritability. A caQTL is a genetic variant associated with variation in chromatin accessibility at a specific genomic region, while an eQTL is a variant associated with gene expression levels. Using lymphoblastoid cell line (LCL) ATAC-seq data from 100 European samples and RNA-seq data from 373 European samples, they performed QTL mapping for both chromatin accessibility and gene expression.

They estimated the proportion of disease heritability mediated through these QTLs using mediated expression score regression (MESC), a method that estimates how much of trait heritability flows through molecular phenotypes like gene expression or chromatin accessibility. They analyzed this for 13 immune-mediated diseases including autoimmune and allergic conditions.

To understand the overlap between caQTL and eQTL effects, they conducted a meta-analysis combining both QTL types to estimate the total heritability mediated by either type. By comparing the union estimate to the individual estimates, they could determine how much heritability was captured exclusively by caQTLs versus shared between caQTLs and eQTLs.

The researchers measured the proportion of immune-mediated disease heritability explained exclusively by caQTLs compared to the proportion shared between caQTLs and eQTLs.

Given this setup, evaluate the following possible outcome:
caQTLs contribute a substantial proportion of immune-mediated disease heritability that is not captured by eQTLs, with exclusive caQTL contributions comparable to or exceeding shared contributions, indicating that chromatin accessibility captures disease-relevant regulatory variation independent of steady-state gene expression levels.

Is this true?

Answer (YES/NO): YES